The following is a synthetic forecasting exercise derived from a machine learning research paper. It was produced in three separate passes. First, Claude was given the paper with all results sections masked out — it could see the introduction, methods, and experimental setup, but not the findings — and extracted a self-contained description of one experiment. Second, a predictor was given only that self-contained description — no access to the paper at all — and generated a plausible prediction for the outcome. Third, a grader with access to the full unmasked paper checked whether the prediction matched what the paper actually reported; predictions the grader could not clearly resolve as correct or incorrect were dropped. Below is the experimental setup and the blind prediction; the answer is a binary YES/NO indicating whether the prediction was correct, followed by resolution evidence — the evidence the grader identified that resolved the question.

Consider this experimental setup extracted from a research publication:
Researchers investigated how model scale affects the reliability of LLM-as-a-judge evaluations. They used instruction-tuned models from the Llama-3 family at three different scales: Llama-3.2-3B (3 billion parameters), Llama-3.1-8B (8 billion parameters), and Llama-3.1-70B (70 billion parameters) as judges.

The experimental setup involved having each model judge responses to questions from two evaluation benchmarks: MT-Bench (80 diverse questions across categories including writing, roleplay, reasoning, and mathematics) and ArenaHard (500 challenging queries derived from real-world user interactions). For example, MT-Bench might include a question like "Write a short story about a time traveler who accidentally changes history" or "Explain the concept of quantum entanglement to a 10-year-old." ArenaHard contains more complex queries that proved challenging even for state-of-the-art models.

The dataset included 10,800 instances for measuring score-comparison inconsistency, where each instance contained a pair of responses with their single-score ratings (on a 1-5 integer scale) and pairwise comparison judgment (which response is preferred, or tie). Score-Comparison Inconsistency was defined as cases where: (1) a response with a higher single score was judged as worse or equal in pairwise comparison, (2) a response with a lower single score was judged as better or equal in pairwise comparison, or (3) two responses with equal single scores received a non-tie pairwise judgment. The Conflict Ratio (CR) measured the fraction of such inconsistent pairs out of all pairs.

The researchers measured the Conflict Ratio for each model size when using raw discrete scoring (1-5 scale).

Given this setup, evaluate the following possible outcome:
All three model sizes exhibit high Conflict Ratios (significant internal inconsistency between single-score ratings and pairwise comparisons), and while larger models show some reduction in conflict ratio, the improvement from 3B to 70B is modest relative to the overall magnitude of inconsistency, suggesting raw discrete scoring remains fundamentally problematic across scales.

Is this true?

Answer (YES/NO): YES